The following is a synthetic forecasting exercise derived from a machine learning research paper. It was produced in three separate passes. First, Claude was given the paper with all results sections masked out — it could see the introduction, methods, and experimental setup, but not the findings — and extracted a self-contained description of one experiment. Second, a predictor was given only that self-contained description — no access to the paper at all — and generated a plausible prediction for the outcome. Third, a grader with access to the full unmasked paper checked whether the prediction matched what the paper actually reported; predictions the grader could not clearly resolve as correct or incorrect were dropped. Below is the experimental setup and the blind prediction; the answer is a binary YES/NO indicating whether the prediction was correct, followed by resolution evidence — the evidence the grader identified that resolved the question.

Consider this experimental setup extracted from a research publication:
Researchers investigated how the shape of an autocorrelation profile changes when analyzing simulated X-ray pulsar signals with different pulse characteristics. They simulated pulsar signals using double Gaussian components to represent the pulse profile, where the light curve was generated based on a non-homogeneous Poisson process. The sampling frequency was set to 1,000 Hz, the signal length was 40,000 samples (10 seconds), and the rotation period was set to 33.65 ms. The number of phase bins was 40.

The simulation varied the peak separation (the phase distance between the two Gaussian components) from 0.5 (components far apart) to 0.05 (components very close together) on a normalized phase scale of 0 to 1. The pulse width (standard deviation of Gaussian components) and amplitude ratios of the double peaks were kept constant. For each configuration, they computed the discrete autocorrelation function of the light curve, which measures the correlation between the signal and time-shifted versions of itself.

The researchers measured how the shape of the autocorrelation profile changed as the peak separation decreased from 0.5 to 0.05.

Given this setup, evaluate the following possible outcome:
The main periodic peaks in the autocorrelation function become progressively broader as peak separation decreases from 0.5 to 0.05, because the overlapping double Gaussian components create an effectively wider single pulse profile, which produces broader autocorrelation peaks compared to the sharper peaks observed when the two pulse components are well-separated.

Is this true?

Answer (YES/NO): NO